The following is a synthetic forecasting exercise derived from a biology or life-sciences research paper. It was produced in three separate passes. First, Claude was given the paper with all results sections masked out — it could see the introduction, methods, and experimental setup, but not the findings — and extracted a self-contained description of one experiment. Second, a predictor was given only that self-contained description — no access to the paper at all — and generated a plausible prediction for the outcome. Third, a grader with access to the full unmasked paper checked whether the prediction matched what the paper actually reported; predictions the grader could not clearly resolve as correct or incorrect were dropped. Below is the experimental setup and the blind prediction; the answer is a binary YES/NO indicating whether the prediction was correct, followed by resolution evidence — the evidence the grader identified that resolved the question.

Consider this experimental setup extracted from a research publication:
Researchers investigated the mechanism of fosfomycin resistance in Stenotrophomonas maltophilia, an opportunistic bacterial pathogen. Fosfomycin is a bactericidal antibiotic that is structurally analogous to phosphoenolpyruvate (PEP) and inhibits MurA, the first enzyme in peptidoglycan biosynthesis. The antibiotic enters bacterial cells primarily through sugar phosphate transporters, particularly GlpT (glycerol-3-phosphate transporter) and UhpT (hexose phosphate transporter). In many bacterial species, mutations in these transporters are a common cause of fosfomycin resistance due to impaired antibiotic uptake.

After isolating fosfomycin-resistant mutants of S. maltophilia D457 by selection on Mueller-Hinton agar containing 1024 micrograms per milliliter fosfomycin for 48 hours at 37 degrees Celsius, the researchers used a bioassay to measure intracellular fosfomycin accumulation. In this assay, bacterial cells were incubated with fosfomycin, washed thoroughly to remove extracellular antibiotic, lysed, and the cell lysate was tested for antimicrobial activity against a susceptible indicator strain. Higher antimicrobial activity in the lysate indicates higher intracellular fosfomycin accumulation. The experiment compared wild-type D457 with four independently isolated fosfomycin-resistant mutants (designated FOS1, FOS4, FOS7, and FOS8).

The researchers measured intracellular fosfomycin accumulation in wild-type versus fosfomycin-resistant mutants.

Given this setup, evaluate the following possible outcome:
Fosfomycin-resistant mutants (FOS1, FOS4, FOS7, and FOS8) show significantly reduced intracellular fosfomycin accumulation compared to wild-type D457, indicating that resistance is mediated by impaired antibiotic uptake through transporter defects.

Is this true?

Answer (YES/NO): NO